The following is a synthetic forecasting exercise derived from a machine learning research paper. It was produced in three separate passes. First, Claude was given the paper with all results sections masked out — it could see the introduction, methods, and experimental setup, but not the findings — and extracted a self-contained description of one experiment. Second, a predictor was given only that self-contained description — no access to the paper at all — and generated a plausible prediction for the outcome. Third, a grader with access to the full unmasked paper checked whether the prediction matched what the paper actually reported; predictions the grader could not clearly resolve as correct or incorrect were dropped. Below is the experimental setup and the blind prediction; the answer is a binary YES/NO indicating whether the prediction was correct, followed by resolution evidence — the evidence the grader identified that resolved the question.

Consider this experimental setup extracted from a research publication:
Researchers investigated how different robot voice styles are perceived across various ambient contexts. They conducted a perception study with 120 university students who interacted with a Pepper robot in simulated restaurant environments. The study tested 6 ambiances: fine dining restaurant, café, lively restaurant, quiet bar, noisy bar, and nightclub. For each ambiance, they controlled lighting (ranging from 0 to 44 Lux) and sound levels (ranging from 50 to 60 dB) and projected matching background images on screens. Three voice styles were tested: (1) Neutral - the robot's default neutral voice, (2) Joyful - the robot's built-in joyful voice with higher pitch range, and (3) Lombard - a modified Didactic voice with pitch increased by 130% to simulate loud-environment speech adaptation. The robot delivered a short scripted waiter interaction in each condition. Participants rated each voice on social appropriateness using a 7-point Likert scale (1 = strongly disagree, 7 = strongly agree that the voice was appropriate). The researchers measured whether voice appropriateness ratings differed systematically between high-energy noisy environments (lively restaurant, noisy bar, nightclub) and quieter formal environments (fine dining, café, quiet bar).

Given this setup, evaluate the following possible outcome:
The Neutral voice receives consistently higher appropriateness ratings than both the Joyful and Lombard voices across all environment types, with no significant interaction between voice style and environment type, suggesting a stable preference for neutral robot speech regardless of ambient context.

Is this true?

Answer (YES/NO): NO